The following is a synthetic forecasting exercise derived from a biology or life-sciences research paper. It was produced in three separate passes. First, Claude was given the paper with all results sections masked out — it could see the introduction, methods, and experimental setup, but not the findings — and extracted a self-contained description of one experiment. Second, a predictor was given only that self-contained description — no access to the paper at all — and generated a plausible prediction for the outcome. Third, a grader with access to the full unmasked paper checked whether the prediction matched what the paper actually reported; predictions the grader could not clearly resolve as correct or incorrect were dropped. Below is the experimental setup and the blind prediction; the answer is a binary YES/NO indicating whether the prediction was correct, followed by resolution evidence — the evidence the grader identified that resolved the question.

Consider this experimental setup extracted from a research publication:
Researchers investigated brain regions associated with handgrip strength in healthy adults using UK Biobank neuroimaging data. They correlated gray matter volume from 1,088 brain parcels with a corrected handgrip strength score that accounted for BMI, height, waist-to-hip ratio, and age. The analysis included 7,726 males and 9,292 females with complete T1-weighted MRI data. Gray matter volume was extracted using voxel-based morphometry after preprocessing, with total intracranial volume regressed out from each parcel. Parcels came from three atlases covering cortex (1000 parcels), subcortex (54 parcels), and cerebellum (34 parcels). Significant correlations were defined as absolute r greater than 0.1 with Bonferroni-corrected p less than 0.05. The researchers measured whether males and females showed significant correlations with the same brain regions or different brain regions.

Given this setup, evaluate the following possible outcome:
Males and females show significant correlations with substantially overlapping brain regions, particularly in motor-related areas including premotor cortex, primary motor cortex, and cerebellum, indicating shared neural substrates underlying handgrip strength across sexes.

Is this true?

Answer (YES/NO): YES